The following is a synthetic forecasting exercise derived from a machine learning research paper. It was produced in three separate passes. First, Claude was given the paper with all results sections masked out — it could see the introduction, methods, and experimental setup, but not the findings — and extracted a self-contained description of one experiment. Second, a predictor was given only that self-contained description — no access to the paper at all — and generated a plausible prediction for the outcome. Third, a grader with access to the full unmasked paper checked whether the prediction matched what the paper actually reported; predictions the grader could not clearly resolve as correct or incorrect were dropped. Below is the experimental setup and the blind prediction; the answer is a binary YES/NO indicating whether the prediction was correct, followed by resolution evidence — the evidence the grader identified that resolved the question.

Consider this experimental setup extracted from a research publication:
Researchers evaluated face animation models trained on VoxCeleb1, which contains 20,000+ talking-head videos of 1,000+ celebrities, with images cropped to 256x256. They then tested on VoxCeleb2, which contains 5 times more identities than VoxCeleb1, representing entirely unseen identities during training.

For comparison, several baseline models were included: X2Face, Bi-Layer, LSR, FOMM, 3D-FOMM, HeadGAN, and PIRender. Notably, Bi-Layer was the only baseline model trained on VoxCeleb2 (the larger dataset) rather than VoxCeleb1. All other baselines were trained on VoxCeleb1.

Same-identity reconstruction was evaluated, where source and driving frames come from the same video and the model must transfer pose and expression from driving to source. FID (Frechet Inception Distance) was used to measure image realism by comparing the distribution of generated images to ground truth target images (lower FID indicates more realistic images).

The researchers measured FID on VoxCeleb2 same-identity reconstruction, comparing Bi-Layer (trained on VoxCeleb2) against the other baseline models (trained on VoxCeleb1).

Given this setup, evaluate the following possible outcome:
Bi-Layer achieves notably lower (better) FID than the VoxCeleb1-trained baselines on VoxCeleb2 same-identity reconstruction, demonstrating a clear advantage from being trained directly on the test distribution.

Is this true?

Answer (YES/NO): NO